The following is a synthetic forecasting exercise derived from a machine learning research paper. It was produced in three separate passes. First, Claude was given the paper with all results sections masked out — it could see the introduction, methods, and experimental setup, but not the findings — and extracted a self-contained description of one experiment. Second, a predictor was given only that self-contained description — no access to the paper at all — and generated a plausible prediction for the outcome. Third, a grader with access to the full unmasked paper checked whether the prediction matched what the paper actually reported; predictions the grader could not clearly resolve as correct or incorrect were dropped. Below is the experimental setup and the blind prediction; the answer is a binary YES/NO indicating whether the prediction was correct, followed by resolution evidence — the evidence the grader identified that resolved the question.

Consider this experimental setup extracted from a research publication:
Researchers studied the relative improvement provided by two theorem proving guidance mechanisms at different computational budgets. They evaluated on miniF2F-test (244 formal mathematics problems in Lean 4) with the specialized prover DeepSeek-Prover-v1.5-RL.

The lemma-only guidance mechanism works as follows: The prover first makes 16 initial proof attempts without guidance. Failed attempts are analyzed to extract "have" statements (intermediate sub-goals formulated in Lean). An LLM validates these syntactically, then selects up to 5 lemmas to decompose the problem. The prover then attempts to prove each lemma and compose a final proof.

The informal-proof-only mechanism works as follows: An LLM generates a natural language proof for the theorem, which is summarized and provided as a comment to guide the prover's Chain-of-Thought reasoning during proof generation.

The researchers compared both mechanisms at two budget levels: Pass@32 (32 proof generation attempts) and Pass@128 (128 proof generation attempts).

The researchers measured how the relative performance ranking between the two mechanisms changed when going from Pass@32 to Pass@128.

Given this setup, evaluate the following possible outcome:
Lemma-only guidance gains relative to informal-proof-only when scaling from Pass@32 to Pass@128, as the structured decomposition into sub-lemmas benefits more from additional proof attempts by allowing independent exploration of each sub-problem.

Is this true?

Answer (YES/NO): YES